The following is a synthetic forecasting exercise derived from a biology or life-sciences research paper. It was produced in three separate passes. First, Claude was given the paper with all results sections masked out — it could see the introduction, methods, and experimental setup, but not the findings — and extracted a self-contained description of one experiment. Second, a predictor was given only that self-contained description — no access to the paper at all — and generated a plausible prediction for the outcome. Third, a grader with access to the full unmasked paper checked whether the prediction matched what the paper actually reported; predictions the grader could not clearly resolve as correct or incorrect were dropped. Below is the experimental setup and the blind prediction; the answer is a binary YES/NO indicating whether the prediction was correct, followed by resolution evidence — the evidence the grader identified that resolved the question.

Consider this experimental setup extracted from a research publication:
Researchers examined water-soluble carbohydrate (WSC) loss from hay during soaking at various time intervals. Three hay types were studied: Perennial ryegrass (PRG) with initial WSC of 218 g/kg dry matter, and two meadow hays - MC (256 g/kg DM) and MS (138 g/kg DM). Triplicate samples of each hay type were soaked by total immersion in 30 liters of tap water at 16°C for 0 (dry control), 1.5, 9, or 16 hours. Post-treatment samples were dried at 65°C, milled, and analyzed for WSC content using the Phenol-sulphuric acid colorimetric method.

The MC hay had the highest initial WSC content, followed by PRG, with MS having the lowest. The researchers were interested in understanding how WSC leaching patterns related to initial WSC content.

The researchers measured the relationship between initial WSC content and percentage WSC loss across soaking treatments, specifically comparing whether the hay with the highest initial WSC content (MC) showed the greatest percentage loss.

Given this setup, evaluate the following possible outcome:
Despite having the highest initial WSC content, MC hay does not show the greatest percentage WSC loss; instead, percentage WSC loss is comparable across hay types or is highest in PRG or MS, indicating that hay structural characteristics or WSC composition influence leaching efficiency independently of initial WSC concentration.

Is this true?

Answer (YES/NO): YES